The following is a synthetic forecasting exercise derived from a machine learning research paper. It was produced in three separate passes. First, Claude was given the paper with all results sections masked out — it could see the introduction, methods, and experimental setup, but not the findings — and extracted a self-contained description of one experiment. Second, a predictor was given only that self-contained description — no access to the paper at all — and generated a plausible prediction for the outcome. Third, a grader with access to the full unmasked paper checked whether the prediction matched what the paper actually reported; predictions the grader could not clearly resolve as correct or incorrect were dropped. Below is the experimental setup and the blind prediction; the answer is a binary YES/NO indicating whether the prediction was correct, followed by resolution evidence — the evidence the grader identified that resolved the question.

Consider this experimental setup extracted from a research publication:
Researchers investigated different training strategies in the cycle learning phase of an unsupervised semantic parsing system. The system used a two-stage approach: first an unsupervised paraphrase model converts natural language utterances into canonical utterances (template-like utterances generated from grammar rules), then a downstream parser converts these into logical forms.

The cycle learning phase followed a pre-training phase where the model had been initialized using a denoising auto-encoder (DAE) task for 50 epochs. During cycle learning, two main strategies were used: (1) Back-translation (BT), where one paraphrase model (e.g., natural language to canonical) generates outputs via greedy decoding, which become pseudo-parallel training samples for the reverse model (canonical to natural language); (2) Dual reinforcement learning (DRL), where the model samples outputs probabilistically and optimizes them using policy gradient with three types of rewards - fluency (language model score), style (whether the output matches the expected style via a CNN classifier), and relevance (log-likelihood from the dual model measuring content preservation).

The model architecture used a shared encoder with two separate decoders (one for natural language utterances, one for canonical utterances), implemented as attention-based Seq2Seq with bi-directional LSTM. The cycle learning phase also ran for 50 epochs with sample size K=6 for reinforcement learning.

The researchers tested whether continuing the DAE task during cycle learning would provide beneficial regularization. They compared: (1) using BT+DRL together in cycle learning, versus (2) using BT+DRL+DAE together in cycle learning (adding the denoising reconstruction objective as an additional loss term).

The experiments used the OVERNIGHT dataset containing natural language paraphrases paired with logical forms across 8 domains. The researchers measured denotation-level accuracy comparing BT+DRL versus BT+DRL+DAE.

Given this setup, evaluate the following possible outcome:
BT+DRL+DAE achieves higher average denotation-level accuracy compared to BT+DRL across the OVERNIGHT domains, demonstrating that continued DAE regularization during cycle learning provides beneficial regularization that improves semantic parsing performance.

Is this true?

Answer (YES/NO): NO